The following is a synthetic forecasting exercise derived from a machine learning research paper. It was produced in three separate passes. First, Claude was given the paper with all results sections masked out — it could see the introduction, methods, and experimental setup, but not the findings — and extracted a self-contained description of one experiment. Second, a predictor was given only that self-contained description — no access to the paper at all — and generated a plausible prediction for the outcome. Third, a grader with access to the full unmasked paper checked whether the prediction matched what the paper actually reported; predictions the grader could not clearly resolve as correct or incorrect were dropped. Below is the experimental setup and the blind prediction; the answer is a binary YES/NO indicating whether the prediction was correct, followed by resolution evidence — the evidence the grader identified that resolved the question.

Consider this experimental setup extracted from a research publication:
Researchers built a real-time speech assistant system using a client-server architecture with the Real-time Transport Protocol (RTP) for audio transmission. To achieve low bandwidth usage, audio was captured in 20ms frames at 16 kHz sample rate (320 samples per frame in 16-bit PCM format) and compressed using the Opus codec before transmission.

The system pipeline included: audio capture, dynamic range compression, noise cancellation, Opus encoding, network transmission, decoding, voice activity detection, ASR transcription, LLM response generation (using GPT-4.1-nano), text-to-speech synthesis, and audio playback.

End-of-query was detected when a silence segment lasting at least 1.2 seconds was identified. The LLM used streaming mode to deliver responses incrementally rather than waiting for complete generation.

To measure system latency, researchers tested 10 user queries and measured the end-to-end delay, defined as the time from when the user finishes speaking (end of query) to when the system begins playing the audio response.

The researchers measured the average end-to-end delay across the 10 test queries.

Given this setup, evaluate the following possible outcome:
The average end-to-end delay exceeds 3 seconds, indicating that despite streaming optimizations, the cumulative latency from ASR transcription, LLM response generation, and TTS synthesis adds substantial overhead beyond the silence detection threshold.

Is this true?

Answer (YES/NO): YES